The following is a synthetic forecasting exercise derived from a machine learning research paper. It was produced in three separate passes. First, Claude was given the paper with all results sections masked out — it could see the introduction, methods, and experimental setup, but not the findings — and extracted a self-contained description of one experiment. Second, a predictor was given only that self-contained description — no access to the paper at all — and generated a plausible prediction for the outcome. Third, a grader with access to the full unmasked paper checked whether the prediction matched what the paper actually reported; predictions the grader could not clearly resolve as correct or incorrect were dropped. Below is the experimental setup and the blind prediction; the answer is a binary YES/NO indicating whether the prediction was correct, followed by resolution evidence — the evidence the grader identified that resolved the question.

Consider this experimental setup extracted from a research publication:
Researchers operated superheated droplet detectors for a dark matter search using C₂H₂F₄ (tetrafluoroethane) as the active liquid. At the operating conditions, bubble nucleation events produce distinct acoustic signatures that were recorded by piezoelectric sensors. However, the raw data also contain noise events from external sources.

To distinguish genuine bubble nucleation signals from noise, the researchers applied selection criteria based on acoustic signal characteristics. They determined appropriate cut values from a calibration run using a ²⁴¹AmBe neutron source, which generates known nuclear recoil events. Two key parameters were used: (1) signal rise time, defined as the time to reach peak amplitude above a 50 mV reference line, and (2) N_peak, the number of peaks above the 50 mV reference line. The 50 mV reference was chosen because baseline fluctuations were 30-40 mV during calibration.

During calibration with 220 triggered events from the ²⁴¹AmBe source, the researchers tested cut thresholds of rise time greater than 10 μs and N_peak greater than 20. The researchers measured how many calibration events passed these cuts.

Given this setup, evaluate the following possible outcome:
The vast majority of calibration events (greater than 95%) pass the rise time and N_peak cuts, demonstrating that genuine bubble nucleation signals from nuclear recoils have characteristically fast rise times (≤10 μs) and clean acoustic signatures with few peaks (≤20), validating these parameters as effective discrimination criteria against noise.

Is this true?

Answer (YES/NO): NO